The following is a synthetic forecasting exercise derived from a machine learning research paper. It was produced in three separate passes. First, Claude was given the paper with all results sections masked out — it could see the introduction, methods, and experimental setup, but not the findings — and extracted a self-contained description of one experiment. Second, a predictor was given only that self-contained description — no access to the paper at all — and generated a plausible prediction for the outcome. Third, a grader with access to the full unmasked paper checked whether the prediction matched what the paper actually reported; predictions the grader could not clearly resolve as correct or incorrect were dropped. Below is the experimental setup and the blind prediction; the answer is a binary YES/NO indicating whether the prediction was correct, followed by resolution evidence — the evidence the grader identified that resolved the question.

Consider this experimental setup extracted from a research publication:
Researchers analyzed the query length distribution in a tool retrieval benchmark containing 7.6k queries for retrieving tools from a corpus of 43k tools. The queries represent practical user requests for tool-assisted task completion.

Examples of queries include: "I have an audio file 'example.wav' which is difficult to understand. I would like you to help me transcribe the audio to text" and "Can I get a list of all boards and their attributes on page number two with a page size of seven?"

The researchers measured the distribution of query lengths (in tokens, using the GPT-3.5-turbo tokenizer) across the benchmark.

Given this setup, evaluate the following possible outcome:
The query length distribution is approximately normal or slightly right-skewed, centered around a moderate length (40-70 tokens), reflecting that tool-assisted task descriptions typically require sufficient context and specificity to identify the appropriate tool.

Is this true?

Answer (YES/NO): NO